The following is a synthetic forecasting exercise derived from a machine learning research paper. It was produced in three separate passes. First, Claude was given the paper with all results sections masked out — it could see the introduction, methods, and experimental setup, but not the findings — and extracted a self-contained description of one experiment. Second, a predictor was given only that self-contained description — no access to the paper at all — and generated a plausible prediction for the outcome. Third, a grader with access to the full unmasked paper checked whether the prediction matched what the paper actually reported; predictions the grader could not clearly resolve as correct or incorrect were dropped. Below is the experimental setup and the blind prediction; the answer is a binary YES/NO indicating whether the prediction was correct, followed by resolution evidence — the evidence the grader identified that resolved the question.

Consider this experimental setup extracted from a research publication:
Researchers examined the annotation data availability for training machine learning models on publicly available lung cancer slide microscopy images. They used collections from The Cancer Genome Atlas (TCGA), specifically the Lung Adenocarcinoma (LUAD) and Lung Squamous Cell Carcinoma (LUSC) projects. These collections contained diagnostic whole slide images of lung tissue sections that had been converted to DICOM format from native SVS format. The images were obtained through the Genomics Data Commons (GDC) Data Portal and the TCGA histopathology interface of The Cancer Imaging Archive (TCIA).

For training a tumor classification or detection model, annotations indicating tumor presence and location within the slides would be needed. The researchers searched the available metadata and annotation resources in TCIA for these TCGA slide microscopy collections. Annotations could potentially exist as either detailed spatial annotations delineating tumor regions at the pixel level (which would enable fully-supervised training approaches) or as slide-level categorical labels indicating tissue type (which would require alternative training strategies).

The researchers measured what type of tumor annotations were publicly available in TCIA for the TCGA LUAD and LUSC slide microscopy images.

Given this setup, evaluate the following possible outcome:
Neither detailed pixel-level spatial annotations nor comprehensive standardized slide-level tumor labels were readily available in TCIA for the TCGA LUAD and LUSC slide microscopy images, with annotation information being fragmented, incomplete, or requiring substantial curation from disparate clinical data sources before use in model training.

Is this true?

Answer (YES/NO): NO